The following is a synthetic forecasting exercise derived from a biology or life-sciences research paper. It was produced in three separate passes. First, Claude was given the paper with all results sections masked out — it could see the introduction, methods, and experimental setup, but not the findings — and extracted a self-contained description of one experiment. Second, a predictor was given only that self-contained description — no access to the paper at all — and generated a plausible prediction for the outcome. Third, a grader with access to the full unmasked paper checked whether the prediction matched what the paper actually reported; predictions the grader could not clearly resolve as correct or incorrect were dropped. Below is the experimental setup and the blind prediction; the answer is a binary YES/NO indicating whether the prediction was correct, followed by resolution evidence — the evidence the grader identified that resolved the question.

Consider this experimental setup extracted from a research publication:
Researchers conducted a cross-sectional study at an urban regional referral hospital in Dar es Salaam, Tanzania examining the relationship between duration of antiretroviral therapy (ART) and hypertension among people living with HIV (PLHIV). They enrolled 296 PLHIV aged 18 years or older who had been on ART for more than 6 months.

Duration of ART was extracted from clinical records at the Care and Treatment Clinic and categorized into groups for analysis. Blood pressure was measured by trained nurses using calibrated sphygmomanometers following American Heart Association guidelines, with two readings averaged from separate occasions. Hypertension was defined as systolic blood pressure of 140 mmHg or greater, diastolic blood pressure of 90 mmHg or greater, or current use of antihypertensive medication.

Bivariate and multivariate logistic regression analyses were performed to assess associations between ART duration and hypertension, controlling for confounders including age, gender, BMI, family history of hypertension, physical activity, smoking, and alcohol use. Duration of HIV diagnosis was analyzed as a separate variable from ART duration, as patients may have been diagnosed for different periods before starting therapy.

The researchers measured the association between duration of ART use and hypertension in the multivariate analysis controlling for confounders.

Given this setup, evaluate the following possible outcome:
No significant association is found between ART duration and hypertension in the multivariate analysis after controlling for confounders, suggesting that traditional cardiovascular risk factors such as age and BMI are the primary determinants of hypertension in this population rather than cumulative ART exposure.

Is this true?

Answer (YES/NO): NO